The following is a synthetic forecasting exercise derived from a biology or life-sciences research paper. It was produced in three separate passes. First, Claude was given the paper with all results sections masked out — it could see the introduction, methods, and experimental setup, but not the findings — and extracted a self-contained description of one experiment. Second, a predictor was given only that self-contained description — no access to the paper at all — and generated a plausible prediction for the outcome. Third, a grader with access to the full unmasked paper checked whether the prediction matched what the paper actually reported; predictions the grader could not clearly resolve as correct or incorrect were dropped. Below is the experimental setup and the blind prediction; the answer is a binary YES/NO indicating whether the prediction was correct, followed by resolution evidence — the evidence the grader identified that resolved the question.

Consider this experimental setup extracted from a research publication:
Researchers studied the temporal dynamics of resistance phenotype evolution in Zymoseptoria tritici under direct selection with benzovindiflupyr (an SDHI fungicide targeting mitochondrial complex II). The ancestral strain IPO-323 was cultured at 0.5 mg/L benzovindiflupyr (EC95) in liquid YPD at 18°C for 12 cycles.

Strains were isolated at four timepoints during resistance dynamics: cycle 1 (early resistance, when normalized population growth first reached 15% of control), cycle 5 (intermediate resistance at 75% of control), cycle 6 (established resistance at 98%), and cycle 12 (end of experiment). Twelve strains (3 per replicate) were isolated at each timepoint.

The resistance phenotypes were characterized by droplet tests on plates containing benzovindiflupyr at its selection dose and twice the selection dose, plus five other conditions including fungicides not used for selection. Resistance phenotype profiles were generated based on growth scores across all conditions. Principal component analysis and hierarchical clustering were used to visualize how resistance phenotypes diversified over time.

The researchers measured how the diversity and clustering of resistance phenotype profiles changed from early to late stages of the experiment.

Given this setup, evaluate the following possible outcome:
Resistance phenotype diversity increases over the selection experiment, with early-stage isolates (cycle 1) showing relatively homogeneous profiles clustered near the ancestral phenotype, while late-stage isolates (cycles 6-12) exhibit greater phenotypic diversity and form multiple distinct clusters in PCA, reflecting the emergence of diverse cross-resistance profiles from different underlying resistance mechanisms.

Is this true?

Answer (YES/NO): NO